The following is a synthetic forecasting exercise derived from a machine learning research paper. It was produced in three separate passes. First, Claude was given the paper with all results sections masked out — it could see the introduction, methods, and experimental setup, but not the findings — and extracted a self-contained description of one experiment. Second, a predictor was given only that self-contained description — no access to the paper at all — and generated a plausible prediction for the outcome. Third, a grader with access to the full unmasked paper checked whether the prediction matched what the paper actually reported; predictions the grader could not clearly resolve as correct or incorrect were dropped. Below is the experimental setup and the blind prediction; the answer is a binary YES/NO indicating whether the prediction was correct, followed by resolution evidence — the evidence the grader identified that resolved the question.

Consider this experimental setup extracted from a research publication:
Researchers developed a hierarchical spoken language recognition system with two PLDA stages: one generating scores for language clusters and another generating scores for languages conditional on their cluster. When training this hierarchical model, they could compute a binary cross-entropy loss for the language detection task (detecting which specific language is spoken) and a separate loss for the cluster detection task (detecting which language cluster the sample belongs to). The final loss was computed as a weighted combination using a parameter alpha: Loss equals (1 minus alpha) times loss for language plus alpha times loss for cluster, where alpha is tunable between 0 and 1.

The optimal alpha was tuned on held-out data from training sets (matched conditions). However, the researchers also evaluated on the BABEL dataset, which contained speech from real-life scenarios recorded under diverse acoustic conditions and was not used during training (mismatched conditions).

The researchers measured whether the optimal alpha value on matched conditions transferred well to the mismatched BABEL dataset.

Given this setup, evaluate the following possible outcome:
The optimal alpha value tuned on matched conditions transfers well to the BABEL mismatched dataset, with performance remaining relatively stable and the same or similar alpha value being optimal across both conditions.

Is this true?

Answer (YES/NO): NO